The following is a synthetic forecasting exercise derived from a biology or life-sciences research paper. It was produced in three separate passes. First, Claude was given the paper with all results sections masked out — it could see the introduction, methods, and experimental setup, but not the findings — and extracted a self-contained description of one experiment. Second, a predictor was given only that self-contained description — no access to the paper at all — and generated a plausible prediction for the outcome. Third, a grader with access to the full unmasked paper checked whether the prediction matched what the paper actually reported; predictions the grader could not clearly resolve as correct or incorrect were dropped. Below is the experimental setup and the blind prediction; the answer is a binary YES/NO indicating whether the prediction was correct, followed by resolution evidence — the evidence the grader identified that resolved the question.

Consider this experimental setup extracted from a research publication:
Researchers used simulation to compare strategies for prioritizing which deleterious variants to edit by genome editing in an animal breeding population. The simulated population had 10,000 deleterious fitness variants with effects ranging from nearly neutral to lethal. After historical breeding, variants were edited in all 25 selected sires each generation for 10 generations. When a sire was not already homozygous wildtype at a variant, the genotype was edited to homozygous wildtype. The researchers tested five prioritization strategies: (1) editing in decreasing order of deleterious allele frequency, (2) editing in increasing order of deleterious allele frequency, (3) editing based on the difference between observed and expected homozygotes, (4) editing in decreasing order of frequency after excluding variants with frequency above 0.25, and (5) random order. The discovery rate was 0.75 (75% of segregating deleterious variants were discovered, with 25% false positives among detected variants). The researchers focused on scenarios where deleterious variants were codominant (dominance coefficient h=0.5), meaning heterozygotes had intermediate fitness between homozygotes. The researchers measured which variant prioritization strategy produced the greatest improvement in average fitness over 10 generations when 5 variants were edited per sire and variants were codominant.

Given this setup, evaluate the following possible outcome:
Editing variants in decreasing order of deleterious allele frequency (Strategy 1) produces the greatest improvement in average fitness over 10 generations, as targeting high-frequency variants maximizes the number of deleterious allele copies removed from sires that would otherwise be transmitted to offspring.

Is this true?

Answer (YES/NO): NO